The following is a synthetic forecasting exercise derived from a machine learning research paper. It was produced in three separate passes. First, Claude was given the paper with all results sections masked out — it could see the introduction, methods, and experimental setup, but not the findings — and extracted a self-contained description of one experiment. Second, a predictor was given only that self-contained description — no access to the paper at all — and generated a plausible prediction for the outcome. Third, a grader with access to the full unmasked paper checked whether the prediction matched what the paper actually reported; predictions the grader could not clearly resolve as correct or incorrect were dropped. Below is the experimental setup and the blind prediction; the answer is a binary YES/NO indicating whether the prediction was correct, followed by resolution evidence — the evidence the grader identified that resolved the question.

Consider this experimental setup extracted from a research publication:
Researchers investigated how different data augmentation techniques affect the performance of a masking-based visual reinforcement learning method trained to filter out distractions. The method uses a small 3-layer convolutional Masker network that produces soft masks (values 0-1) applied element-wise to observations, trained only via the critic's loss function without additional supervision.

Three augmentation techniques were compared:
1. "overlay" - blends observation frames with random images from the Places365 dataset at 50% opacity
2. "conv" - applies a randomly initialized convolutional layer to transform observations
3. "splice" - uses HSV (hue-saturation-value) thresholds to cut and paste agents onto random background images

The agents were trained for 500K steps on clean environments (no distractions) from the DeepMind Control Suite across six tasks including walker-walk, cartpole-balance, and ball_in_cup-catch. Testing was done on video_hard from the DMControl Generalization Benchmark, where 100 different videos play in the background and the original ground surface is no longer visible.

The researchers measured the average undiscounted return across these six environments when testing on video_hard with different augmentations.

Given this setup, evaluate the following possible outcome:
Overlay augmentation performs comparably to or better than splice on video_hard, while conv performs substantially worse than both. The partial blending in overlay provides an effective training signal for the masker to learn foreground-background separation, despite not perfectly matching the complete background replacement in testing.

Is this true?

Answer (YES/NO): NO